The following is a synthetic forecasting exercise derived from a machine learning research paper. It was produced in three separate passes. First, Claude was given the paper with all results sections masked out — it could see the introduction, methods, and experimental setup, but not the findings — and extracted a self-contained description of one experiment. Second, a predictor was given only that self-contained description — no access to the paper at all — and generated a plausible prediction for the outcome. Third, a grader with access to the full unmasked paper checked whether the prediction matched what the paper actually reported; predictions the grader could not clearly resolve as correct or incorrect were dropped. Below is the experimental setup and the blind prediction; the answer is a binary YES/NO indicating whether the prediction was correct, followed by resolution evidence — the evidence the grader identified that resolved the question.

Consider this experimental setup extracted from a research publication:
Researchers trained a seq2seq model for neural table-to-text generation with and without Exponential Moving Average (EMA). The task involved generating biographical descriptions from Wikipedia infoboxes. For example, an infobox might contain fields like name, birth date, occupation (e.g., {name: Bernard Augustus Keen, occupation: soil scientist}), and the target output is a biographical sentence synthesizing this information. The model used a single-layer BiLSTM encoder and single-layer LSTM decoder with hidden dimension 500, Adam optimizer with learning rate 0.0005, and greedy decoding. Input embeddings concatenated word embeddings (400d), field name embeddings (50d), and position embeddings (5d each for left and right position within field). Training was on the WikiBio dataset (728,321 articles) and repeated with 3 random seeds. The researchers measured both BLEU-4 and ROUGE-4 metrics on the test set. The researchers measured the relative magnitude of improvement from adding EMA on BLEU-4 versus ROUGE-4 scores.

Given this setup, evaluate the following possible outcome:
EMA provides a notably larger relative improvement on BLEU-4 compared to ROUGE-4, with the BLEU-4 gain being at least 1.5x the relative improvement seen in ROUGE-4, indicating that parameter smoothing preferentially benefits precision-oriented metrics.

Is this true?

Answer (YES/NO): NO